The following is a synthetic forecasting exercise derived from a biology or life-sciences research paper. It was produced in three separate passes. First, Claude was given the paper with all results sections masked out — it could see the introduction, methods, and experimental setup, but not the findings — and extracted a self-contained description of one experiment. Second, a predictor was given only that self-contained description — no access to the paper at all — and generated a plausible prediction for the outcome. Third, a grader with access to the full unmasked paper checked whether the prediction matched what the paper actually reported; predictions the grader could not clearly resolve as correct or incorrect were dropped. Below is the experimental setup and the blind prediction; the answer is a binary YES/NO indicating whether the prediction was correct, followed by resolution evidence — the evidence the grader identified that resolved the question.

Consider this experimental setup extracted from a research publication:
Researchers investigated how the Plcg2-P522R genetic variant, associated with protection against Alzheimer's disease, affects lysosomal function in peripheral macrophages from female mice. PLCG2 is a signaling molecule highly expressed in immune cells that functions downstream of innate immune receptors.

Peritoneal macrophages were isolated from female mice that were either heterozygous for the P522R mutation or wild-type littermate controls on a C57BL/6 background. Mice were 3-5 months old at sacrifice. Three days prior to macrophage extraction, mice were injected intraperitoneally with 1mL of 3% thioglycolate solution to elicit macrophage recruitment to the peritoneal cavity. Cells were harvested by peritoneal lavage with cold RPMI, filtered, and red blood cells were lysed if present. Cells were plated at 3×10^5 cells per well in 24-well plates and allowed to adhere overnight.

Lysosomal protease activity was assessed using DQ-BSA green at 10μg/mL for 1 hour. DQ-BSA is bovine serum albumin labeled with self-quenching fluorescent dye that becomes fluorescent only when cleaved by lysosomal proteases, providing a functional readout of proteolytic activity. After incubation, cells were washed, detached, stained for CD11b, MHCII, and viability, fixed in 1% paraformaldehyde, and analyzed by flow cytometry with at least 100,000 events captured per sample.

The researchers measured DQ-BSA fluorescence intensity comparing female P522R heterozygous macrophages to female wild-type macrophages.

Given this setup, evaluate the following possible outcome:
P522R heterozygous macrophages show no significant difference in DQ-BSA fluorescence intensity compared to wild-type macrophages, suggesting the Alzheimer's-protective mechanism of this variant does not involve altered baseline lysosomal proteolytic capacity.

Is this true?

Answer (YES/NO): NO